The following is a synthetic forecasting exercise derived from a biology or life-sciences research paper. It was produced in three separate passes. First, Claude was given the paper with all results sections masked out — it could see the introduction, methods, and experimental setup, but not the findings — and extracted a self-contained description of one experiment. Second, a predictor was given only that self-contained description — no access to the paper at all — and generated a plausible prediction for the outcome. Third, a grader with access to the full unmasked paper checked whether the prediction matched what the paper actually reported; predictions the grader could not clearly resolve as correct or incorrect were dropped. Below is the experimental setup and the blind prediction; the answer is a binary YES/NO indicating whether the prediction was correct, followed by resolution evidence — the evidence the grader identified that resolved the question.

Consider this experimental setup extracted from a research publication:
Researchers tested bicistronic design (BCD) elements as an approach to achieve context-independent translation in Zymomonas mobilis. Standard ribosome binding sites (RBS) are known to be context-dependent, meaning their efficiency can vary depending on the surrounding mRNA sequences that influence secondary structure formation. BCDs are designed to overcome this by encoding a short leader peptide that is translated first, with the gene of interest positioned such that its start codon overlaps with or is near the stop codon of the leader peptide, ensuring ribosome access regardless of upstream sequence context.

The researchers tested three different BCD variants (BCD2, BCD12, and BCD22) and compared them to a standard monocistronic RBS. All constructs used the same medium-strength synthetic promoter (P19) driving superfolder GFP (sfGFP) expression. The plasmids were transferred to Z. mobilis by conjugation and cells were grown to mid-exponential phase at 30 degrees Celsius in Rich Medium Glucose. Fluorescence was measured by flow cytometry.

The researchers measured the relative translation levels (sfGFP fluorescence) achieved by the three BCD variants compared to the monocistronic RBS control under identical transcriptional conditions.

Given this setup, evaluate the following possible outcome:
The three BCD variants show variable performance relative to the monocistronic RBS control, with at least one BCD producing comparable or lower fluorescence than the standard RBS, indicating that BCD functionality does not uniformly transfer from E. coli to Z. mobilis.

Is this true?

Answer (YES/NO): NO